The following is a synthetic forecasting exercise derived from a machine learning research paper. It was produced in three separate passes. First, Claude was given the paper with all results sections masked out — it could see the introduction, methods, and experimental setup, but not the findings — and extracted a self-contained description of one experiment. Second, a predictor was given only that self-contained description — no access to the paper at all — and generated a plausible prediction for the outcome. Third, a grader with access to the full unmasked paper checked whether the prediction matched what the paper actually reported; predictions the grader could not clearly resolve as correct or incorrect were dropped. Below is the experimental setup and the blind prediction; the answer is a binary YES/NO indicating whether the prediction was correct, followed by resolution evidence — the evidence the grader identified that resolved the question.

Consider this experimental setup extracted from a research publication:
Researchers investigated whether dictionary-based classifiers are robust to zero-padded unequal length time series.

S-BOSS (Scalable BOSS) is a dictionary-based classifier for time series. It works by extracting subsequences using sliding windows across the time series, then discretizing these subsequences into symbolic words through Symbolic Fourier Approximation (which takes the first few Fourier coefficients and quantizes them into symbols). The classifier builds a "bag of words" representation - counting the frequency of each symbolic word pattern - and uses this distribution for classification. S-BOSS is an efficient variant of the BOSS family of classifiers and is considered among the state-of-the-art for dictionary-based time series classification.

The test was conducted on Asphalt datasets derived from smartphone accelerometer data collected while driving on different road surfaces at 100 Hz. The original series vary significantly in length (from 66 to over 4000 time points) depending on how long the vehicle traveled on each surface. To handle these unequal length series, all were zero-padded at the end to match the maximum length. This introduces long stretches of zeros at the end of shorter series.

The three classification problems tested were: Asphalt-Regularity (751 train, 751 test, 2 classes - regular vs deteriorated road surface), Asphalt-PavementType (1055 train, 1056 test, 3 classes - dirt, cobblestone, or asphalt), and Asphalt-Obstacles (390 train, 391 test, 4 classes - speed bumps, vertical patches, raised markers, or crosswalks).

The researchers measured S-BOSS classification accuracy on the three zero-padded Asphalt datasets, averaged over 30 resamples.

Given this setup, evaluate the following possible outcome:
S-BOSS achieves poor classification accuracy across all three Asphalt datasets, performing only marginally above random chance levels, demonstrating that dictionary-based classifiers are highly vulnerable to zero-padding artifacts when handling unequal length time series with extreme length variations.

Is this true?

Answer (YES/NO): NO